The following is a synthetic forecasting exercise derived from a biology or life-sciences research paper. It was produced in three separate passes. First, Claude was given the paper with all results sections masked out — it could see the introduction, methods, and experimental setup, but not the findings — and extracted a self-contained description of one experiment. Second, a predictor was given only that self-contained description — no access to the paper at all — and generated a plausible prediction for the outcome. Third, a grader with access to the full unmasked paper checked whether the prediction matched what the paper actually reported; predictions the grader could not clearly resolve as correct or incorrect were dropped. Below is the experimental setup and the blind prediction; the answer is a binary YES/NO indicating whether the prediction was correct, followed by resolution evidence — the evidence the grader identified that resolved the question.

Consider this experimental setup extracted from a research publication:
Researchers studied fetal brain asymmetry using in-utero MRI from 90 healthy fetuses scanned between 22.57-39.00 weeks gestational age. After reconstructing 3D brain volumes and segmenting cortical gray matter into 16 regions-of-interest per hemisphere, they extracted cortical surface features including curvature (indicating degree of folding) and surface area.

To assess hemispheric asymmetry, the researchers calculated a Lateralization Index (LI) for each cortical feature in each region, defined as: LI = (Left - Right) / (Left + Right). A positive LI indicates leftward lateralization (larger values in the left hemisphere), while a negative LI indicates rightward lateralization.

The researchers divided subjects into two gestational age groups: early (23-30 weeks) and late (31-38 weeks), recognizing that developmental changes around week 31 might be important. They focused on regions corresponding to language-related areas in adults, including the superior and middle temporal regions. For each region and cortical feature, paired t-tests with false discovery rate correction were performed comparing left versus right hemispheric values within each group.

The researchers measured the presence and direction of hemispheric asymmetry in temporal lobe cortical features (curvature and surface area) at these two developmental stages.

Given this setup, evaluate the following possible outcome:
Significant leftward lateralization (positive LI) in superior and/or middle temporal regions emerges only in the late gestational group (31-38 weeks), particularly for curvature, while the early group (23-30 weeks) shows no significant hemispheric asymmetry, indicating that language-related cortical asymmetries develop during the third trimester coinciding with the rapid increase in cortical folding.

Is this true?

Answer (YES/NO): NO